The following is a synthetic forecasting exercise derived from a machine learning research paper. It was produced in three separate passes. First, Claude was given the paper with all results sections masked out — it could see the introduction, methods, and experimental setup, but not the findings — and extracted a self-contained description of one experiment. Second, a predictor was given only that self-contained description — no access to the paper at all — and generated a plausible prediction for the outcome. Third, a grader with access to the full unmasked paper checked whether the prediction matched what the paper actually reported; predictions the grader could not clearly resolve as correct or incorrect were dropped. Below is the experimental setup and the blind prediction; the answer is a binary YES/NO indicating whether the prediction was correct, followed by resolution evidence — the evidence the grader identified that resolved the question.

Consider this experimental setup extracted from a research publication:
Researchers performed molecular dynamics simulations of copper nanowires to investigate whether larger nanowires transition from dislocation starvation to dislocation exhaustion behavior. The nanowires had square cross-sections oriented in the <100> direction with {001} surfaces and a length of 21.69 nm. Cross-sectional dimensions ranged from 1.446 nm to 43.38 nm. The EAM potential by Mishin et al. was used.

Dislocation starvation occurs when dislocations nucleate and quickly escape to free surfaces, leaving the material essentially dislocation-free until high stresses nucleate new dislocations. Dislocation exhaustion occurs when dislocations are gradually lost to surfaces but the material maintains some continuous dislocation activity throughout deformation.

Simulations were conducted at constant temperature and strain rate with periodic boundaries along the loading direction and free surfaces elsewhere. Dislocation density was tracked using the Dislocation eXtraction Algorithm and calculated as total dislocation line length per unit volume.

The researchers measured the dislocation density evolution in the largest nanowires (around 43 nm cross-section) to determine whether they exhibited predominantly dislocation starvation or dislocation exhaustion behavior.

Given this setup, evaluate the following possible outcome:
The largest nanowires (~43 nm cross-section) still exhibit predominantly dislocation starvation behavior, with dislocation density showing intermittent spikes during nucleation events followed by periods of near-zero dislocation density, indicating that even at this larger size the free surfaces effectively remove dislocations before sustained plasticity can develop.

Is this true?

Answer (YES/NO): NO